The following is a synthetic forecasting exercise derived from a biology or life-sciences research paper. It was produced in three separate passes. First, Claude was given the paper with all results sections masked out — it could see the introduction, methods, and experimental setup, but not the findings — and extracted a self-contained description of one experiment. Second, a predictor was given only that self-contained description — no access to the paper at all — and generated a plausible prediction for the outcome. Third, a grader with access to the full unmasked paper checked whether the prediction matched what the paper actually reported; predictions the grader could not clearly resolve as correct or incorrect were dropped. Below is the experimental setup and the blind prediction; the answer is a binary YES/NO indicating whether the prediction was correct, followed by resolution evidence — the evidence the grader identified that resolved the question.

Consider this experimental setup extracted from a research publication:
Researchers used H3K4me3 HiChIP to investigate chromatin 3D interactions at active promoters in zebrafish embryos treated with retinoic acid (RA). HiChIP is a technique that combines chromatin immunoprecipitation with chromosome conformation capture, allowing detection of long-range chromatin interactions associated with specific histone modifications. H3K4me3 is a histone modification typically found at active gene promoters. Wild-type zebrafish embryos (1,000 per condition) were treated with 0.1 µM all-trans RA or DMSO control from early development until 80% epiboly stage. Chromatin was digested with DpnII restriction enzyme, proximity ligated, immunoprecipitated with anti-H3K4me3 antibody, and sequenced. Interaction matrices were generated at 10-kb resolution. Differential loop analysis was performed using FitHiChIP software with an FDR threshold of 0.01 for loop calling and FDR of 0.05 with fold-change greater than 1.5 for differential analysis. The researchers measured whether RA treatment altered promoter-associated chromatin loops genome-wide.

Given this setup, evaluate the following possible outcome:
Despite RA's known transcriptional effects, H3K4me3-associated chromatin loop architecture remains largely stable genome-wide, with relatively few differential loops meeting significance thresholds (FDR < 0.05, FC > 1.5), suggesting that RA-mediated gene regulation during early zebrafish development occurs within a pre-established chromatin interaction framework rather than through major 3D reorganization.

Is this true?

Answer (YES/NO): NO